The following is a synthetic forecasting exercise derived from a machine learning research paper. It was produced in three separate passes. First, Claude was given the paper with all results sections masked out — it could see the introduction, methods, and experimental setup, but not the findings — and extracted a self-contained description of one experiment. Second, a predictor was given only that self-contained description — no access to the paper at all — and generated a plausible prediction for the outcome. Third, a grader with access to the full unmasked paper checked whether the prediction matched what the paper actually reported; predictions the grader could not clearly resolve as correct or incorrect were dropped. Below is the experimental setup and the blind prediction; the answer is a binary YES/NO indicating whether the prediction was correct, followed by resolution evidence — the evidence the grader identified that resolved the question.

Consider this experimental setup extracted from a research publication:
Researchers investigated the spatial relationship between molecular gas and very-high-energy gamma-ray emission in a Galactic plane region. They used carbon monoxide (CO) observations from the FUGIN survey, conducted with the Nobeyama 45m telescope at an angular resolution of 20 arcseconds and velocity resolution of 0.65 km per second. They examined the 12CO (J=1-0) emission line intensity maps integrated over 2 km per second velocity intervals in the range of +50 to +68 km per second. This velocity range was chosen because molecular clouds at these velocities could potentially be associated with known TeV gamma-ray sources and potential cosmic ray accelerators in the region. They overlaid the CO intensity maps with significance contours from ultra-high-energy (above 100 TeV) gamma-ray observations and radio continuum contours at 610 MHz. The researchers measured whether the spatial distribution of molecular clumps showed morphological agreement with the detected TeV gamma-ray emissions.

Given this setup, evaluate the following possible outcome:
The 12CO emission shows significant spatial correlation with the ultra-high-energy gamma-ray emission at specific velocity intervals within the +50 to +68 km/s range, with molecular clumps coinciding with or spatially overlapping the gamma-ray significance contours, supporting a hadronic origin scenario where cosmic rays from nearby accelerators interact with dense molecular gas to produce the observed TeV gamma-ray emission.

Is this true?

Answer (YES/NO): YES